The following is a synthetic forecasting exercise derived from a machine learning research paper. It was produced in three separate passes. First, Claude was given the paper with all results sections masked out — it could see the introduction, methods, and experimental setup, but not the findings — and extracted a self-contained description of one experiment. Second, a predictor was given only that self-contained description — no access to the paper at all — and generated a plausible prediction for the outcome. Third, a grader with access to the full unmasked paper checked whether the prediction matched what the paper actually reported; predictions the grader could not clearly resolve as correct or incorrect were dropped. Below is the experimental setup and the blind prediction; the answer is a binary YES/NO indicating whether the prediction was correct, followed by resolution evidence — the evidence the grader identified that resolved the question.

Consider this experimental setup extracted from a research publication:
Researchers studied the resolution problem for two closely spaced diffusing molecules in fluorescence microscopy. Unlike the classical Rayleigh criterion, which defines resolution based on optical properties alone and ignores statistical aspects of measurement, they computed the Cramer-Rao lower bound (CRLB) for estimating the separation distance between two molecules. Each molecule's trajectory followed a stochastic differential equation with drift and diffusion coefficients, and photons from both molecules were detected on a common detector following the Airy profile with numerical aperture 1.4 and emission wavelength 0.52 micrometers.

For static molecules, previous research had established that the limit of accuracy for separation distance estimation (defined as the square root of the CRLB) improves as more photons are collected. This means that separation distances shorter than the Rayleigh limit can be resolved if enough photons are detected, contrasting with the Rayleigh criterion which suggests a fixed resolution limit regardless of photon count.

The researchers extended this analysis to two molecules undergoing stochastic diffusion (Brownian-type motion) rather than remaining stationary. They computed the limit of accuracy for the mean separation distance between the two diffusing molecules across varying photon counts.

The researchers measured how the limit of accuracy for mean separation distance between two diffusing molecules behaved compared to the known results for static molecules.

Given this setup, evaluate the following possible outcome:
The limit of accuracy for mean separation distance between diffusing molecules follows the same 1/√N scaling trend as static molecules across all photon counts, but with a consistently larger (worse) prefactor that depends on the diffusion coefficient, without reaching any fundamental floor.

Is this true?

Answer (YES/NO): YES